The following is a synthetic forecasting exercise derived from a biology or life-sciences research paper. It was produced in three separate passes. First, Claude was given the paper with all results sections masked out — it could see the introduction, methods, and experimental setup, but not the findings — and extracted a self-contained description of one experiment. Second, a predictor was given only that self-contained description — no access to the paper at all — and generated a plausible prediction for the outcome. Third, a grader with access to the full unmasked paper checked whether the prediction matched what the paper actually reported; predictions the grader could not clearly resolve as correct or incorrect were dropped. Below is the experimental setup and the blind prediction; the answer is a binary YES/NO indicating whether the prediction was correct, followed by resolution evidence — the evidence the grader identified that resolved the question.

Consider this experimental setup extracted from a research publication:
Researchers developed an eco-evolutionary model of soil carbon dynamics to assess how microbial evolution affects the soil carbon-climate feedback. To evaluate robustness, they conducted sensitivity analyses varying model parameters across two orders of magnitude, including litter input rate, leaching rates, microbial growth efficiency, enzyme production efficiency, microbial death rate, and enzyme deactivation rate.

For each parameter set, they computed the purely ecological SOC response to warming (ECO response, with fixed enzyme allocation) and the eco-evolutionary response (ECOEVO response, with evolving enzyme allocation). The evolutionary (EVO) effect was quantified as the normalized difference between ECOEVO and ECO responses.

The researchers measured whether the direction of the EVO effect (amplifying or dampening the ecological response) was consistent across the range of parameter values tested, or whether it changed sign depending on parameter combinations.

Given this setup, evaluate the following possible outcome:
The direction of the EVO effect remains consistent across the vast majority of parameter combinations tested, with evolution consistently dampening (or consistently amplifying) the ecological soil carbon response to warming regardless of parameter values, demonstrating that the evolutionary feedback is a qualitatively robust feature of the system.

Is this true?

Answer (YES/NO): NO